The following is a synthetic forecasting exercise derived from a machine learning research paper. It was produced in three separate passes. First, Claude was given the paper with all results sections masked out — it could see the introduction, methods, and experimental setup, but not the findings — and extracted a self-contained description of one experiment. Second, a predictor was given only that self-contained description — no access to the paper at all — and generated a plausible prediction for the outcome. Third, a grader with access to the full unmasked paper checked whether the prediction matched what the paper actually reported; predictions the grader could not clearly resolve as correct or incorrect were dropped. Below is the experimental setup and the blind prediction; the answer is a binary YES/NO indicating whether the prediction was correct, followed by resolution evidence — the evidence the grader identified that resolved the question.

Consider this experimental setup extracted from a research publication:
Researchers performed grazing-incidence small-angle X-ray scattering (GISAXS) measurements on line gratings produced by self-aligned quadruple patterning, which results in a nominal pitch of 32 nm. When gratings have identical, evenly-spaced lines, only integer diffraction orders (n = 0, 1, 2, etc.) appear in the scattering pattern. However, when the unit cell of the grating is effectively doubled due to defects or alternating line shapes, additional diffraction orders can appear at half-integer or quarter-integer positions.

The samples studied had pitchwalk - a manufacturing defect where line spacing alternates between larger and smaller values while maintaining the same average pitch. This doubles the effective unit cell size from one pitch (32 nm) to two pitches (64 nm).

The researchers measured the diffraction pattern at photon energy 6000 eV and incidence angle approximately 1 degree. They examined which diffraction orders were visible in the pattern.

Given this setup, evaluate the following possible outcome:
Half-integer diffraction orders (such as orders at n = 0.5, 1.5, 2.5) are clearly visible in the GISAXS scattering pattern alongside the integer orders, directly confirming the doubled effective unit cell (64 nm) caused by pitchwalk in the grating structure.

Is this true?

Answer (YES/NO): YES